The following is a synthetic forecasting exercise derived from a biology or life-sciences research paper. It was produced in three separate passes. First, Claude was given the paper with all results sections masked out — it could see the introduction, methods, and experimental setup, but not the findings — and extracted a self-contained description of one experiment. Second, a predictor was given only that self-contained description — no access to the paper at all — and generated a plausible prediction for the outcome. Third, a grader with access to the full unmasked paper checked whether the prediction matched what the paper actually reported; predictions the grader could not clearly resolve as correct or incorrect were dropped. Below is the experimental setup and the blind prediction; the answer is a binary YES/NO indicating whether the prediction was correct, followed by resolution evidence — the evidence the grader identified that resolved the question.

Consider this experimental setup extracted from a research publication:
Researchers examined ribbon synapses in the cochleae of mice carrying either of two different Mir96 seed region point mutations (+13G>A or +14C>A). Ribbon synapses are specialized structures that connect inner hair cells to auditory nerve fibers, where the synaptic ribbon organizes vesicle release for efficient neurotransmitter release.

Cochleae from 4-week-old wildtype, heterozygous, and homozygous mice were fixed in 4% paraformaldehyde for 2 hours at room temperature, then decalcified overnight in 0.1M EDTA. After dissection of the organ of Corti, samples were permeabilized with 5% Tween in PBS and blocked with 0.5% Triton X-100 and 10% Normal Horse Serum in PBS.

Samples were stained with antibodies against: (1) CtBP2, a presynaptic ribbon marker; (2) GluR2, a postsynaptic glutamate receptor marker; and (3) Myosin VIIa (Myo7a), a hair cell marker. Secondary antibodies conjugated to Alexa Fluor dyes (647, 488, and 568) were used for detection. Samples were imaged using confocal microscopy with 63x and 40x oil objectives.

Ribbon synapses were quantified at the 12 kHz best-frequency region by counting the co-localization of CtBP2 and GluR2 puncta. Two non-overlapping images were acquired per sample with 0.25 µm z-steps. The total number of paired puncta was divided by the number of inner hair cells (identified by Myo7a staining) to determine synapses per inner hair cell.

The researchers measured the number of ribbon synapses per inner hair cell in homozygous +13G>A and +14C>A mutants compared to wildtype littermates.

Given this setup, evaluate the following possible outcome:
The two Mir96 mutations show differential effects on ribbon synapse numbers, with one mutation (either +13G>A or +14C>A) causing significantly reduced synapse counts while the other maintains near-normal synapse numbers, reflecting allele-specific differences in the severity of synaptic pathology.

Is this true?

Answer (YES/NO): YES